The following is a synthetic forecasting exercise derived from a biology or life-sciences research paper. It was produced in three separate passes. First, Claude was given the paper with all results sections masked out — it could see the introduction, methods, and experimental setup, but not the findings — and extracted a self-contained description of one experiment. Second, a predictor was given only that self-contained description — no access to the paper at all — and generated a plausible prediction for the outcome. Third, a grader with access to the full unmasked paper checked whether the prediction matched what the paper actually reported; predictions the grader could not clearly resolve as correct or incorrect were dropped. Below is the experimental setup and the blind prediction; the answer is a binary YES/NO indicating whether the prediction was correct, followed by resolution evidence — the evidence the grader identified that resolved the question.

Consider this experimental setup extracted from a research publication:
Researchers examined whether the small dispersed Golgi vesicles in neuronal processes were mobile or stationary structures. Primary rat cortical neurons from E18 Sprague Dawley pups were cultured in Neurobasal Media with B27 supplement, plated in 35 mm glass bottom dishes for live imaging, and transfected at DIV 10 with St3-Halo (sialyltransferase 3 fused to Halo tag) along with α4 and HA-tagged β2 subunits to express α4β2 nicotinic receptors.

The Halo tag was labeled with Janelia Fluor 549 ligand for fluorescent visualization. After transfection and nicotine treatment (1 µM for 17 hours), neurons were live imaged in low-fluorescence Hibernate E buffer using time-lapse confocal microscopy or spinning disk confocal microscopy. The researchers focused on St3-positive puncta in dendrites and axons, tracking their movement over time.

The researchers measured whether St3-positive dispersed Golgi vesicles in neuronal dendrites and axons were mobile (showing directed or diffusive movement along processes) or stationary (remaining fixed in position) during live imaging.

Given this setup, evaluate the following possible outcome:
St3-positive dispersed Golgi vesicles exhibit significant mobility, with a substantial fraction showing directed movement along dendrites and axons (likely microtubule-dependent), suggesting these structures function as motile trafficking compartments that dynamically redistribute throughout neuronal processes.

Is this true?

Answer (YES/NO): YES